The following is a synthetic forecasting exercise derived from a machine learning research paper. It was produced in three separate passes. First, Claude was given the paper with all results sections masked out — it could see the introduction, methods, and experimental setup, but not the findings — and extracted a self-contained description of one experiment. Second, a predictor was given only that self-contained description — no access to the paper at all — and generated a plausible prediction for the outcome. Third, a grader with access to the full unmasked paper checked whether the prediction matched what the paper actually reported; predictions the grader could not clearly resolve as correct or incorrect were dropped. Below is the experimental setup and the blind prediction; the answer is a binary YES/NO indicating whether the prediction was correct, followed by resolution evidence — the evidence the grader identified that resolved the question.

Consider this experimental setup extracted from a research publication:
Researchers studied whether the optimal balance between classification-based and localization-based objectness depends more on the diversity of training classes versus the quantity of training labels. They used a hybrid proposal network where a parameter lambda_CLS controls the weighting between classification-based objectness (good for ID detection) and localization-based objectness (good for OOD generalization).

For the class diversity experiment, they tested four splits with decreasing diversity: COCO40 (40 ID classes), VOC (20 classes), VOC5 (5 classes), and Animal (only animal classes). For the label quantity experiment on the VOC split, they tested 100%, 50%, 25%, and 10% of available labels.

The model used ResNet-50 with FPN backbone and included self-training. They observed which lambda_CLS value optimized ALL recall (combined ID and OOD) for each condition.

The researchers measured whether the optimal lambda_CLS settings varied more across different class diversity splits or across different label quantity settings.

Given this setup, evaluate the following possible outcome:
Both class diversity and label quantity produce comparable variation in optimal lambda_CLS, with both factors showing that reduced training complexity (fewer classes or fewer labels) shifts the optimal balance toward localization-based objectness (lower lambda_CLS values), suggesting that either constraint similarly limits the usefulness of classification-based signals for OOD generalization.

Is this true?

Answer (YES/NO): NO